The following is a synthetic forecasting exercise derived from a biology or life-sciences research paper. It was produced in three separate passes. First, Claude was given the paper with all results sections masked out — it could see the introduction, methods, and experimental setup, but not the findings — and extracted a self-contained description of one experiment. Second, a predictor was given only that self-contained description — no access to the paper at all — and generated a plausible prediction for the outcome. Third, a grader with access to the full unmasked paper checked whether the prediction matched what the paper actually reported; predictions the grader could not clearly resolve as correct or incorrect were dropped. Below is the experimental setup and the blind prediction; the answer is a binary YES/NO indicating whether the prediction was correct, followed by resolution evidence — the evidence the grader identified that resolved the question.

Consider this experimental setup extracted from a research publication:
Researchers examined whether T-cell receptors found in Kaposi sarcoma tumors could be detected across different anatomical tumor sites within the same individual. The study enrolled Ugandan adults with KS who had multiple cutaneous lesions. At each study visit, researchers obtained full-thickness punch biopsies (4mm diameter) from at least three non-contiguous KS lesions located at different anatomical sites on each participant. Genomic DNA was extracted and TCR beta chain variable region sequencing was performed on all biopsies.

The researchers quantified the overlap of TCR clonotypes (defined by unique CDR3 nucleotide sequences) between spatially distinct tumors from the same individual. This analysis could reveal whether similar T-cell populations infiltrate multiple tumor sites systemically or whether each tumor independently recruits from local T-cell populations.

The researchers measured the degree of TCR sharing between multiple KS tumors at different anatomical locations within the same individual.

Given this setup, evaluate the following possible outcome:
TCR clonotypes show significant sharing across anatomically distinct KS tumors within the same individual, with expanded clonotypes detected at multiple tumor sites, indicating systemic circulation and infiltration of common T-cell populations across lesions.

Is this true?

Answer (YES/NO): YES